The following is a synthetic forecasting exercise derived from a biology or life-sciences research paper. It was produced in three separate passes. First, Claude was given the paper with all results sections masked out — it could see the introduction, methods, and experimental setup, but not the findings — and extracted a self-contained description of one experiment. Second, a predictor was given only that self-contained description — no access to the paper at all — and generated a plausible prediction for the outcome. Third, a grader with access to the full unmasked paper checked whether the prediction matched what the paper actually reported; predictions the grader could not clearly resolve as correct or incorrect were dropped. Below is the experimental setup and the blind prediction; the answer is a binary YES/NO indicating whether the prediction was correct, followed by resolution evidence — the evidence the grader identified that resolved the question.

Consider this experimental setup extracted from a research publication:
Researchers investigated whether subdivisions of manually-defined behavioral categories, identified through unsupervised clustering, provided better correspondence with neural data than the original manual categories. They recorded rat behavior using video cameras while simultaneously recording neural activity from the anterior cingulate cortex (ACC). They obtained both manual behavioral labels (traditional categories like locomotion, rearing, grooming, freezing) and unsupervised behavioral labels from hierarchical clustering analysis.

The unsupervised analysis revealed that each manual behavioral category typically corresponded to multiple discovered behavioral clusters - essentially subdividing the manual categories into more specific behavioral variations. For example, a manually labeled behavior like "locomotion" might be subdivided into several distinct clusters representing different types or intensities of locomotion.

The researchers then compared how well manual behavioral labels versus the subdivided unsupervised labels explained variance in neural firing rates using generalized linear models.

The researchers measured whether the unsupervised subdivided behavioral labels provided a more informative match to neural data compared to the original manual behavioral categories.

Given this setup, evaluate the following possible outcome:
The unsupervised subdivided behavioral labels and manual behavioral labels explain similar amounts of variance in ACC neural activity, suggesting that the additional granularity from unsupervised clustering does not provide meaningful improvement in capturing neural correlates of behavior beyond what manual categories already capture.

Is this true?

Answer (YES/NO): NO